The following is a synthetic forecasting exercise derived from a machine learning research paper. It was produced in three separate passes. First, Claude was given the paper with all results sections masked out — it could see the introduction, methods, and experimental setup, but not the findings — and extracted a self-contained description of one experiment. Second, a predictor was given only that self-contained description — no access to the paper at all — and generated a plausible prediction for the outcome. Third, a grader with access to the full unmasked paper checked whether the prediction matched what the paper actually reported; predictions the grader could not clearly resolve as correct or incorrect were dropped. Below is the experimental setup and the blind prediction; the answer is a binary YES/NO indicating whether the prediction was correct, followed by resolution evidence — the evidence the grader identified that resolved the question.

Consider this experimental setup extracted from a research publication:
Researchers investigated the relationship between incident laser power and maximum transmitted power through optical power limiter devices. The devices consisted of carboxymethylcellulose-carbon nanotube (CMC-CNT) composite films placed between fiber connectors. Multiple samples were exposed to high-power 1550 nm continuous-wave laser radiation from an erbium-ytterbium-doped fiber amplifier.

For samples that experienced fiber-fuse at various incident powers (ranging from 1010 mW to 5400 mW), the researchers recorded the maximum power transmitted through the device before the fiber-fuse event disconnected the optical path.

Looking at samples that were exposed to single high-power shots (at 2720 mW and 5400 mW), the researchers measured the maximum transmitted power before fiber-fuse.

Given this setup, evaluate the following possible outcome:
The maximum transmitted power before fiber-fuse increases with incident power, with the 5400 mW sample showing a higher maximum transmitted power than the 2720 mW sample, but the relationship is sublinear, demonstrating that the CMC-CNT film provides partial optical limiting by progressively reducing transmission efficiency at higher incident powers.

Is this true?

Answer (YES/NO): NO